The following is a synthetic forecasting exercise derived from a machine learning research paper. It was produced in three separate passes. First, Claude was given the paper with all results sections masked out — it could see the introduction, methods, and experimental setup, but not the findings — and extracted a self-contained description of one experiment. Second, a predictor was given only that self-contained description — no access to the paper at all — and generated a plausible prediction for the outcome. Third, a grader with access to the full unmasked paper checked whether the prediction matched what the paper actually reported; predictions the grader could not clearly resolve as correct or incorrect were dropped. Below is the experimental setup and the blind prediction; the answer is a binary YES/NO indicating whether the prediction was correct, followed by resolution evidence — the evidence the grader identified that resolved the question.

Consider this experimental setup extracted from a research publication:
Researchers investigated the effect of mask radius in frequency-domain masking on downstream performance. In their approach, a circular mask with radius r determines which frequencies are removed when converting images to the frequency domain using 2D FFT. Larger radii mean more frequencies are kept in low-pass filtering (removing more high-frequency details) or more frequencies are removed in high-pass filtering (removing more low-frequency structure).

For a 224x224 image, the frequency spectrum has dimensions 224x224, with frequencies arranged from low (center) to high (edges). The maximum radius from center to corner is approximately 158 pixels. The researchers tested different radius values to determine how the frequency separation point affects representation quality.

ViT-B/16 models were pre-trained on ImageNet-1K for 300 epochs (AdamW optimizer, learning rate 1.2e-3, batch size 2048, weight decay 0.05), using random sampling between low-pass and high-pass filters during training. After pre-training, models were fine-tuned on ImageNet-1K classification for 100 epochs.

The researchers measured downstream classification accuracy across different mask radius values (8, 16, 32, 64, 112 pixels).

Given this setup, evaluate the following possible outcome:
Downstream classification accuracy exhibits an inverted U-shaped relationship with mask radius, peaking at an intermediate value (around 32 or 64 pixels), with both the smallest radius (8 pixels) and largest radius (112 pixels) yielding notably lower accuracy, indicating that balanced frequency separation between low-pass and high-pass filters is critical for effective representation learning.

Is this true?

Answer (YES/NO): NO